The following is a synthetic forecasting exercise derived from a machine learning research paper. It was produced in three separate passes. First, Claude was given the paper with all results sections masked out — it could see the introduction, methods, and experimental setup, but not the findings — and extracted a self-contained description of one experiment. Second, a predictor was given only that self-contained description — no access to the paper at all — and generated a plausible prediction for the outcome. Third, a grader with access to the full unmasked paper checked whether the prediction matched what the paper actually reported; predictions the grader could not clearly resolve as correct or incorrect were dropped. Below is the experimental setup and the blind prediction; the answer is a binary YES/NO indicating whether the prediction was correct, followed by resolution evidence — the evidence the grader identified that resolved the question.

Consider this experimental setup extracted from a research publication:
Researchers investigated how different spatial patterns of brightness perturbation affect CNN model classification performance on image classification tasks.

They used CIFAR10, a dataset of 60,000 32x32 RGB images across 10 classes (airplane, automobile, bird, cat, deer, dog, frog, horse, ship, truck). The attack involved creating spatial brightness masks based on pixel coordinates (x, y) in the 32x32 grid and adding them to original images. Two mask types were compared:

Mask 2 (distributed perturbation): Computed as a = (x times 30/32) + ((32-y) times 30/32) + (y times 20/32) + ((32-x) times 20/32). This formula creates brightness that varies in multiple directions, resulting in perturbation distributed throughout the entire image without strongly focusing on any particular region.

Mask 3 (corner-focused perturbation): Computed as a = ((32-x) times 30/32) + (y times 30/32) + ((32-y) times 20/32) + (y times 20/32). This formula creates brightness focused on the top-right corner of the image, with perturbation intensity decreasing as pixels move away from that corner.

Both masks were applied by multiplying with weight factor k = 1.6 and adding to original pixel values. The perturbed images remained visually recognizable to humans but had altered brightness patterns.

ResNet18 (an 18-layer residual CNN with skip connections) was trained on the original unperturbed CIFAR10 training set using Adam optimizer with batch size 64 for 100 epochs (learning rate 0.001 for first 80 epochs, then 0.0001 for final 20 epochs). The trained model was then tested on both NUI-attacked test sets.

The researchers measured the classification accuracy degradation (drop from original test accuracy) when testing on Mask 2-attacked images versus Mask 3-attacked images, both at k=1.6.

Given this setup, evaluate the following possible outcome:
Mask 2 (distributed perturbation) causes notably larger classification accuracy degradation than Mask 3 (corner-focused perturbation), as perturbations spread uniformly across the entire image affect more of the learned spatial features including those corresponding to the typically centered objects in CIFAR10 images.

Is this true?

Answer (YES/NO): NO